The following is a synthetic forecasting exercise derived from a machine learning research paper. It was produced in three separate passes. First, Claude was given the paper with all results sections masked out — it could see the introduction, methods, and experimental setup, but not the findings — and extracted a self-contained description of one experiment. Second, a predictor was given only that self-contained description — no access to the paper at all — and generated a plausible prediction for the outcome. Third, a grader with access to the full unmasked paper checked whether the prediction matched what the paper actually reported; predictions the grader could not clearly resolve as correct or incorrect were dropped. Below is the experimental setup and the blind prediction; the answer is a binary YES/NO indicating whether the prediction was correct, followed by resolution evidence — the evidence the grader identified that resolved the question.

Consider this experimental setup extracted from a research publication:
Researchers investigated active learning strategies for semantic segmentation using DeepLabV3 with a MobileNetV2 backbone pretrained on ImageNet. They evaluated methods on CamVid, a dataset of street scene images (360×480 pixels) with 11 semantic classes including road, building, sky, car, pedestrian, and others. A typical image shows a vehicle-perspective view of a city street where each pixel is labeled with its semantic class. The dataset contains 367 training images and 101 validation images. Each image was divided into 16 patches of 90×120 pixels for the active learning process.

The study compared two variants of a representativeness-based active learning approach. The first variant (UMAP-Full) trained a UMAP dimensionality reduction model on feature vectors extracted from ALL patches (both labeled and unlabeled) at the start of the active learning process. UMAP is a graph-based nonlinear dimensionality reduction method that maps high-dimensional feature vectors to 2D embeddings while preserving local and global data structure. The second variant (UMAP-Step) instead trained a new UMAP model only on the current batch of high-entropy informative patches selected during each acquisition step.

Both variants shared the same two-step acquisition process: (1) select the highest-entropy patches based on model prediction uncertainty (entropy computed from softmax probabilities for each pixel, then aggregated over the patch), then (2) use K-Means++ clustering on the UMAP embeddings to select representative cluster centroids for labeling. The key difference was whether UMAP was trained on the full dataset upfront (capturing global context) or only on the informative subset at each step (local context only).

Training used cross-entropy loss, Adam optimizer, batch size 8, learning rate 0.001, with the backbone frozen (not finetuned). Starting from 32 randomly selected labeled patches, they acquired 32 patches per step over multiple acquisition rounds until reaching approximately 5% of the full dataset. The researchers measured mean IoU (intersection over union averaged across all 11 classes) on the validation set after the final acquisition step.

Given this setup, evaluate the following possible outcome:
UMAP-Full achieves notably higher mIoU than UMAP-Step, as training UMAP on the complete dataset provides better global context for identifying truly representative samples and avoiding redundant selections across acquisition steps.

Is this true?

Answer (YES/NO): NO